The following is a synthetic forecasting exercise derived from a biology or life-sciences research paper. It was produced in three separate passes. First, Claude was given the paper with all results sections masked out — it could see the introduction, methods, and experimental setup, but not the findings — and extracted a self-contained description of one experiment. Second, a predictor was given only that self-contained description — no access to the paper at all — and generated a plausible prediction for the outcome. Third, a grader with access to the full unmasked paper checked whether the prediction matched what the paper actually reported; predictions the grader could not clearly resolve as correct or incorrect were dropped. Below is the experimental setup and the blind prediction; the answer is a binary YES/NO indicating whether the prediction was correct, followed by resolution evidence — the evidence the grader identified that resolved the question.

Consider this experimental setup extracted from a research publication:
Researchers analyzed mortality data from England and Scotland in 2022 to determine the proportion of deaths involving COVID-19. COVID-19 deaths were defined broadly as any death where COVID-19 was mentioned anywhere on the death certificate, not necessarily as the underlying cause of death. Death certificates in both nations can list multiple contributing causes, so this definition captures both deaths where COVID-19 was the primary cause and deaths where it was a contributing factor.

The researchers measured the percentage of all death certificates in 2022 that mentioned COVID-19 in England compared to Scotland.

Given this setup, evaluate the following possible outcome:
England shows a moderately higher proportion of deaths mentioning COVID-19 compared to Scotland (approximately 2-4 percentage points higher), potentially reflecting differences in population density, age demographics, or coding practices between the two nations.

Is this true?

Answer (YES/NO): NO